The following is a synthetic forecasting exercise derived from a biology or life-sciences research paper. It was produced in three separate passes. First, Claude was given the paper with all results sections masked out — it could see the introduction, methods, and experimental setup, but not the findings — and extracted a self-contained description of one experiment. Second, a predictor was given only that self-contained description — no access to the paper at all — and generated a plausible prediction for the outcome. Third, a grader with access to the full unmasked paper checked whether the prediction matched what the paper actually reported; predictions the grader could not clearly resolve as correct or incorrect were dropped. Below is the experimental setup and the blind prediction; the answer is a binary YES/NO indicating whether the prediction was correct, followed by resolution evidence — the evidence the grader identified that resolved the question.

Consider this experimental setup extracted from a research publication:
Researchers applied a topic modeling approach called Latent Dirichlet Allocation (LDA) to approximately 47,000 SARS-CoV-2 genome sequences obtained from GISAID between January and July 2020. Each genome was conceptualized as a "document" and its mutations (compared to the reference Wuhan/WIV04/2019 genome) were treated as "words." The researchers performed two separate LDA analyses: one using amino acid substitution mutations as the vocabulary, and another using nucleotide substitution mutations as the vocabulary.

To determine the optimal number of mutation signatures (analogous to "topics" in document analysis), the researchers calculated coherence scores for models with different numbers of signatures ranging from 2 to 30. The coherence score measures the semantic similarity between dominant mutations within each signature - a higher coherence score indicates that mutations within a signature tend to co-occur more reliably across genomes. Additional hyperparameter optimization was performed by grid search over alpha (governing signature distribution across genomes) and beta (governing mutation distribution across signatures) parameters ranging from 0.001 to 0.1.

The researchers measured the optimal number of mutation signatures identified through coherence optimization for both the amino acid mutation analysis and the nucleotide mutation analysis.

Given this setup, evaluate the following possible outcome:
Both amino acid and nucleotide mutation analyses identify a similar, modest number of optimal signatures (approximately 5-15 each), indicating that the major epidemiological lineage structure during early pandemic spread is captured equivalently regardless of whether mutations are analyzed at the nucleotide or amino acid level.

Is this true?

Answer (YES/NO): NO